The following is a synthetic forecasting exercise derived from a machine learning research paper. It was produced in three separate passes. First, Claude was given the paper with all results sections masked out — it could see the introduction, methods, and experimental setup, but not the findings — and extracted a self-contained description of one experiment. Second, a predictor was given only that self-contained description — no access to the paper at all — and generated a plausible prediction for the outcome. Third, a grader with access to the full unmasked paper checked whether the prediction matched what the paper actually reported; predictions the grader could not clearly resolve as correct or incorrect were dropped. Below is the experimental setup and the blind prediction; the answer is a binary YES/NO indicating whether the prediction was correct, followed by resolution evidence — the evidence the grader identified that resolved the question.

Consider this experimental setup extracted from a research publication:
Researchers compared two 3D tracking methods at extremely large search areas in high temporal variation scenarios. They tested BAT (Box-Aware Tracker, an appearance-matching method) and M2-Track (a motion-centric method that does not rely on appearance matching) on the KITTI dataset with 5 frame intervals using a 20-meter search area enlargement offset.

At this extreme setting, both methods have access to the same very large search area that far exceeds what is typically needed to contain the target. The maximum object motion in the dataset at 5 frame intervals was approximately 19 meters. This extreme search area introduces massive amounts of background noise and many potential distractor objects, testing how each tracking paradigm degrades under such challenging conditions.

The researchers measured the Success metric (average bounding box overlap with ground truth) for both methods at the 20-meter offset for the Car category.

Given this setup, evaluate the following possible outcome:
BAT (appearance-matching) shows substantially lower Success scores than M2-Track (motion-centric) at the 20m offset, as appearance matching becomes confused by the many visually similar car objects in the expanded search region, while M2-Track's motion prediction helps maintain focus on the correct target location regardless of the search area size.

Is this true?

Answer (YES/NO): NO